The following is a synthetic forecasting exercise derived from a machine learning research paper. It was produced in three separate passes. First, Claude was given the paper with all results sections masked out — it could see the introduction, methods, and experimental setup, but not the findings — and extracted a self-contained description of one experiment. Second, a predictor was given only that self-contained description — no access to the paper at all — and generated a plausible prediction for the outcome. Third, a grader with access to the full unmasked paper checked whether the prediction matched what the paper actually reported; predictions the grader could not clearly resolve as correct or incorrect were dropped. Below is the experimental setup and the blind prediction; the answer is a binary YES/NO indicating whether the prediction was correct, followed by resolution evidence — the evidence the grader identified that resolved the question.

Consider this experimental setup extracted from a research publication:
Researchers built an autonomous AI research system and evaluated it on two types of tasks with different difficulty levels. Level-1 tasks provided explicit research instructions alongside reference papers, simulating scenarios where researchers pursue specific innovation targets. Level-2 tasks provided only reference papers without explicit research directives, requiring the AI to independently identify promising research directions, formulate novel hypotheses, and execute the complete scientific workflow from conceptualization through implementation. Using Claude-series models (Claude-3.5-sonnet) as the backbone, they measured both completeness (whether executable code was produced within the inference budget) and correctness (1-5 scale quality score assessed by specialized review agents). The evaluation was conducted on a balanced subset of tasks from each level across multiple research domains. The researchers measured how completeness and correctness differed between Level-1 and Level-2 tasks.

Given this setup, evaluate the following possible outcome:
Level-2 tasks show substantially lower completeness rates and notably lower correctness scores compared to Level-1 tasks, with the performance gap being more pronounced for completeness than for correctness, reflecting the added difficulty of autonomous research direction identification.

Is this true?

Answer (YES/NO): NO